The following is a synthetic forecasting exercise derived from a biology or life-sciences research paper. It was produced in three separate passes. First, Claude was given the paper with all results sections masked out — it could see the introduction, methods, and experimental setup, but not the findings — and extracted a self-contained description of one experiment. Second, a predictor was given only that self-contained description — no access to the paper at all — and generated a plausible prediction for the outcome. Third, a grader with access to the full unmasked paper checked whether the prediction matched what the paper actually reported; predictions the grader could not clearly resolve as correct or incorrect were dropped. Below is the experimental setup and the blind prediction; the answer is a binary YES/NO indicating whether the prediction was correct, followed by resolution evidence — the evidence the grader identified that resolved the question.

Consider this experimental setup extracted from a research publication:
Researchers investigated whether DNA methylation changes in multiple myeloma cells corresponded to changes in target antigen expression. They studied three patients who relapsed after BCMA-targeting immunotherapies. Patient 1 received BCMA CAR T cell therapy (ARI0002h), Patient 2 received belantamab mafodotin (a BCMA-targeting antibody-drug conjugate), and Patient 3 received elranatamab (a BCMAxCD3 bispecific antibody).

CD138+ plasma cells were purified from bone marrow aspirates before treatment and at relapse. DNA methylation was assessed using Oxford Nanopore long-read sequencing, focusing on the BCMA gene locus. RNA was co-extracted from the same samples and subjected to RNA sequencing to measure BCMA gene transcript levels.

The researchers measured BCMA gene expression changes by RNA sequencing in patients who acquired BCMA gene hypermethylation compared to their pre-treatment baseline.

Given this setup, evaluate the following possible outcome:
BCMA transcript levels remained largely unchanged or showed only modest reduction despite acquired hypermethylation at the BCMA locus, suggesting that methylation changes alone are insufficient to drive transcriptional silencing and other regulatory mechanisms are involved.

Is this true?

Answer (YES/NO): NO